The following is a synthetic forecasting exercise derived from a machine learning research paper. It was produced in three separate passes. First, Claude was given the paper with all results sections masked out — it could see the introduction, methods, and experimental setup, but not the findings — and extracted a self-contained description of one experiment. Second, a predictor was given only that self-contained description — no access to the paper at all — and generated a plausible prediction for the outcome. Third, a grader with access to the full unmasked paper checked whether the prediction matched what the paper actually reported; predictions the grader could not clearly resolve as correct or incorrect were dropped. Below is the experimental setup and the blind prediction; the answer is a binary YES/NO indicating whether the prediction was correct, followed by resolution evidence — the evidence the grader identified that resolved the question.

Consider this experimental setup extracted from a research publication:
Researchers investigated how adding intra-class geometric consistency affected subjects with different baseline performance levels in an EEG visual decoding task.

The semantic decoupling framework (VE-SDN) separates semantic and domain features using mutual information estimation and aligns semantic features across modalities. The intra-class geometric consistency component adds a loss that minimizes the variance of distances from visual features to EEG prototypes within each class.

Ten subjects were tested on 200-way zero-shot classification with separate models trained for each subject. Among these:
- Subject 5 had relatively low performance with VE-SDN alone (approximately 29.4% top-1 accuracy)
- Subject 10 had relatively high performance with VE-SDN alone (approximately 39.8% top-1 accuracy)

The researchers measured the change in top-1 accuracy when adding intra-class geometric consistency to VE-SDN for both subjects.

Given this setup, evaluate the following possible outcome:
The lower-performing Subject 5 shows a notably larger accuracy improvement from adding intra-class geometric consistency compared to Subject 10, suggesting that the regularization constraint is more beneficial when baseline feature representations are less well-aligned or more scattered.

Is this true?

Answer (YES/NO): NO